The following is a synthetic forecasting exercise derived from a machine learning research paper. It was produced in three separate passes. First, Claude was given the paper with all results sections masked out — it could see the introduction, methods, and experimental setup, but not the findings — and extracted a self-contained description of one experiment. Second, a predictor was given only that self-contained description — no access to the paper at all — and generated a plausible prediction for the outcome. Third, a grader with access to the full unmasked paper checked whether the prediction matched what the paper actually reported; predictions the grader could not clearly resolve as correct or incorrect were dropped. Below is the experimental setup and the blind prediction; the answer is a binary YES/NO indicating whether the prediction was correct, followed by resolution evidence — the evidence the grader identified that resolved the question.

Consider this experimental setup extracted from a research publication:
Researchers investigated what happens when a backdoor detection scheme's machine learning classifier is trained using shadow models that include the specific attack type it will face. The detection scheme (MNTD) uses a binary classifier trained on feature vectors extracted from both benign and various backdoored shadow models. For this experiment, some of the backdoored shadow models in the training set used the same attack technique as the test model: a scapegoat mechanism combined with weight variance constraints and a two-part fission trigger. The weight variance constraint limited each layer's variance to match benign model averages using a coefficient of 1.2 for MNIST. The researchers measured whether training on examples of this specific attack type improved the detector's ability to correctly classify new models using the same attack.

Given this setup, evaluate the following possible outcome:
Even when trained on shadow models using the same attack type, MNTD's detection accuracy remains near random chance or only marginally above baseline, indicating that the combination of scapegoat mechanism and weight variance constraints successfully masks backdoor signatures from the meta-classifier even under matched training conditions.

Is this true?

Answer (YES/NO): YES